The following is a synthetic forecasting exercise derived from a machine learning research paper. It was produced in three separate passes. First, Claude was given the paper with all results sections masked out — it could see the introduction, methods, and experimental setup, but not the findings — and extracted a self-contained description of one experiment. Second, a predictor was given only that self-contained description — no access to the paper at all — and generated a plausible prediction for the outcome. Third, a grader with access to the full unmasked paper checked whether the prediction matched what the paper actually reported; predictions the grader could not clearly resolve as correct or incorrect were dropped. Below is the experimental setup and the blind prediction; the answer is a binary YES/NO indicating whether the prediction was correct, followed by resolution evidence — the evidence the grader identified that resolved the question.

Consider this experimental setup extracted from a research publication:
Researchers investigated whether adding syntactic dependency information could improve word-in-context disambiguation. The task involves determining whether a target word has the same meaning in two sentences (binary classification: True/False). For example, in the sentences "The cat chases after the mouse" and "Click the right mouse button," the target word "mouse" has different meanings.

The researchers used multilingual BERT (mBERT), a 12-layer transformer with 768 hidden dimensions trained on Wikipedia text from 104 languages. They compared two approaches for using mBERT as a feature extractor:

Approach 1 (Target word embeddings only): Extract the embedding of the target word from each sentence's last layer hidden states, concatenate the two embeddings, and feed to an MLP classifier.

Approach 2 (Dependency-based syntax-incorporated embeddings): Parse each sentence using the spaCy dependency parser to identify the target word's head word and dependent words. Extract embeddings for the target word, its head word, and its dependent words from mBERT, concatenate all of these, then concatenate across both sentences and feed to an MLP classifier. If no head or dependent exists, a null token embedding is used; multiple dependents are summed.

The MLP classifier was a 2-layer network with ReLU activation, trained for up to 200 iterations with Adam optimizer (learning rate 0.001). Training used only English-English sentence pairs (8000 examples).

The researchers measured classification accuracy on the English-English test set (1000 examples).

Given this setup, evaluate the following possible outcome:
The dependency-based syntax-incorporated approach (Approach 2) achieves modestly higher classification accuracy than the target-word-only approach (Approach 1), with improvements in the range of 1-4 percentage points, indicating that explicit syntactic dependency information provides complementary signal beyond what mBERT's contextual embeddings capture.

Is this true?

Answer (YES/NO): NO